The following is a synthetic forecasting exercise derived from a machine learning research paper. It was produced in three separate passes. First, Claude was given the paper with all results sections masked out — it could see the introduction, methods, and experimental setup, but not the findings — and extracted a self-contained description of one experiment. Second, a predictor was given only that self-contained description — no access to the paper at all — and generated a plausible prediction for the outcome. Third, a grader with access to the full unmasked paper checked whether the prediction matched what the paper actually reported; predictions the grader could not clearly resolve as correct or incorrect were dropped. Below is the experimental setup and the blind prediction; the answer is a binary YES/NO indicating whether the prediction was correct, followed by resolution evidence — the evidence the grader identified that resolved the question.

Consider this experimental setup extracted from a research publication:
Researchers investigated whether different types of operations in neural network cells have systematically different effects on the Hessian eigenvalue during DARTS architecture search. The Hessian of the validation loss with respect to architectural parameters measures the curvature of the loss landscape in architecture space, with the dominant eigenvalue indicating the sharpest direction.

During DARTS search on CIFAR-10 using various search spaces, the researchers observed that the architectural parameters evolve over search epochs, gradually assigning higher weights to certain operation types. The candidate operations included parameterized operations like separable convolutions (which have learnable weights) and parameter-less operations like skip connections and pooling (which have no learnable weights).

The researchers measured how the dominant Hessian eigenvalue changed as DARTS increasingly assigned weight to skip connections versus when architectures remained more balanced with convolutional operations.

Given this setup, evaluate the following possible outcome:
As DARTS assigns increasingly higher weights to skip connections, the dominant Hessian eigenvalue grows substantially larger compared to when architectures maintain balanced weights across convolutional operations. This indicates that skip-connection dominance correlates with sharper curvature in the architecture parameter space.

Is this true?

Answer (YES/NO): YES